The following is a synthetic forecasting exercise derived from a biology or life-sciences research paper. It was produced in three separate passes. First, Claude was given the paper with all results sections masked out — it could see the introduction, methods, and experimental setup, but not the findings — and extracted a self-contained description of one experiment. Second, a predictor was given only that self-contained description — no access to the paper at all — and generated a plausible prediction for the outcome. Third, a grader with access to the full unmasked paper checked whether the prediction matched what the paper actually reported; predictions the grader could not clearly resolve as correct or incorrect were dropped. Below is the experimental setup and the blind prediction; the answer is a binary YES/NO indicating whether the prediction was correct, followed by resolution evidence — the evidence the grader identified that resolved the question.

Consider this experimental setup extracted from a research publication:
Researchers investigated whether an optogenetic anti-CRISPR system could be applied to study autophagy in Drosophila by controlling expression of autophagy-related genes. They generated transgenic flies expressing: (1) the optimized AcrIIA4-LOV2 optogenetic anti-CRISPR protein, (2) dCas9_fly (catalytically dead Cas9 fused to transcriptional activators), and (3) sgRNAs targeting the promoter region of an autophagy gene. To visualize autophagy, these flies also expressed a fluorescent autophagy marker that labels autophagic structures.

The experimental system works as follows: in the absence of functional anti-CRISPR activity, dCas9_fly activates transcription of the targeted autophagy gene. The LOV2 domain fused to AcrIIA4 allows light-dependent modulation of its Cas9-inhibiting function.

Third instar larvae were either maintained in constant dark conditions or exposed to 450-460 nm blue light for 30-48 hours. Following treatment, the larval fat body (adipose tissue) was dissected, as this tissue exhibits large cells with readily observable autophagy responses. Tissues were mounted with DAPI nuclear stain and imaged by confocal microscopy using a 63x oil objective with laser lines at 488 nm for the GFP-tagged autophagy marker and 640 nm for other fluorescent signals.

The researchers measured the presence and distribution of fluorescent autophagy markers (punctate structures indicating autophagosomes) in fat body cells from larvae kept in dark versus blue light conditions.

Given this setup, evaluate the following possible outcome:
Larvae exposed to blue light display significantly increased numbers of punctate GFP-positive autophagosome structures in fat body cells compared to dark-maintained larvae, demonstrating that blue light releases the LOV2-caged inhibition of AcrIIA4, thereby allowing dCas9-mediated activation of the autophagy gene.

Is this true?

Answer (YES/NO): NO